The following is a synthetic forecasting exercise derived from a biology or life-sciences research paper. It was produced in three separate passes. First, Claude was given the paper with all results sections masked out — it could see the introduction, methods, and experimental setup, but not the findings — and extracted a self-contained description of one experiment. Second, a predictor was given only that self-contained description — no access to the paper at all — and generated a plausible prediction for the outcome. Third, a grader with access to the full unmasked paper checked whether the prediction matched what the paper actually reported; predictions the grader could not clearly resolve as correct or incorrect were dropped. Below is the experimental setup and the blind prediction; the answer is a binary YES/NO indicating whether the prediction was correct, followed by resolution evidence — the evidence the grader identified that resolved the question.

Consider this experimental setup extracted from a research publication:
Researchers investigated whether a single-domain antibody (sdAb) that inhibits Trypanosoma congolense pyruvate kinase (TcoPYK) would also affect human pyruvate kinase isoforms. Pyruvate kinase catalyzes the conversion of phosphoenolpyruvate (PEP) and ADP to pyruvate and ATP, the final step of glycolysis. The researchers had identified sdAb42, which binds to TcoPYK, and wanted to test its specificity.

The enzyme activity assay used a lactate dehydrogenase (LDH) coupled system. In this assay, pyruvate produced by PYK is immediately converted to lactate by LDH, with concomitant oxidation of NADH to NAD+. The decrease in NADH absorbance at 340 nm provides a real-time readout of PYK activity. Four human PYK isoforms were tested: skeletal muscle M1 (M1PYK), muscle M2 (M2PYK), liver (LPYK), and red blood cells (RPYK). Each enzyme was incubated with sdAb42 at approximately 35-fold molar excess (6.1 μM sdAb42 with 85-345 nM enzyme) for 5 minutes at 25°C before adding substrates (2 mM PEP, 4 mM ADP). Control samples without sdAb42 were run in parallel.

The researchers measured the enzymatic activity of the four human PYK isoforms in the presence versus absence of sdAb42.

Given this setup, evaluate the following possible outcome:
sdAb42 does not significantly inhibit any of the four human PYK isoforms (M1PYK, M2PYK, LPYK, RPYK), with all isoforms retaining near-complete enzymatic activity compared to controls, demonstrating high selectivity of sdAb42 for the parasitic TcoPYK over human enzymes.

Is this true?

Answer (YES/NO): YES